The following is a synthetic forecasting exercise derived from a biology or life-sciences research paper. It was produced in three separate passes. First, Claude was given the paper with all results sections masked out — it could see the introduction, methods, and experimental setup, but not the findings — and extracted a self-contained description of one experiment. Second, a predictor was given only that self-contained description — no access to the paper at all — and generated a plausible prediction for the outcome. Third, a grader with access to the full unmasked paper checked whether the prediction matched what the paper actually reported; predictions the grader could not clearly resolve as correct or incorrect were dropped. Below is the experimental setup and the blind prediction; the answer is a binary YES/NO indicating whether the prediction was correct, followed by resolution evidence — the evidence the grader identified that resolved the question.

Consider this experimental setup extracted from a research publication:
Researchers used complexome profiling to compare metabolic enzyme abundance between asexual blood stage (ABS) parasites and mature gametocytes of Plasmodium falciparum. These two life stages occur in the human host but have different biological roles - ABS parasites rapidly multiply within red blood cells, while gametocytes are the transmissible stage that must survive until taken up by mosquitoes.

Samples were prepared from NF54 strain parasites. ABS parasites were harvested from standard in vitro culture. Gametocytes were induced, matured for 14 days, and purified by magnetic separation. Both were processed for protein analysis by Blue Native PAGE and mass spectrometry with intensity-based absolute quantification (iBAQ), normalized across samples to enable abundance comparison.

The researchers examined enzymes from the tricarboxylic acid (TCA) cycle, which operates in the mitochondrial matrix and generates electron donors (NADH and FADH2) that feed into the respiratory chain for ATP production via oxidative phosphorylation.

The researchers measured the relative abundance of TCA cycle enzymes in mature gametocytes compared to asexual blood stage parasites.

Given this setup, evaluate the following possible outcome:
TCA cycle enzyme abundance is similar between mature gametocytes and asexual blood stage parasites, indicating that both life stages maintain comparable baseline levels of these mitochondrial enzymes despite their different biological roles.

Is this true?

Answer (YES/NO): NO